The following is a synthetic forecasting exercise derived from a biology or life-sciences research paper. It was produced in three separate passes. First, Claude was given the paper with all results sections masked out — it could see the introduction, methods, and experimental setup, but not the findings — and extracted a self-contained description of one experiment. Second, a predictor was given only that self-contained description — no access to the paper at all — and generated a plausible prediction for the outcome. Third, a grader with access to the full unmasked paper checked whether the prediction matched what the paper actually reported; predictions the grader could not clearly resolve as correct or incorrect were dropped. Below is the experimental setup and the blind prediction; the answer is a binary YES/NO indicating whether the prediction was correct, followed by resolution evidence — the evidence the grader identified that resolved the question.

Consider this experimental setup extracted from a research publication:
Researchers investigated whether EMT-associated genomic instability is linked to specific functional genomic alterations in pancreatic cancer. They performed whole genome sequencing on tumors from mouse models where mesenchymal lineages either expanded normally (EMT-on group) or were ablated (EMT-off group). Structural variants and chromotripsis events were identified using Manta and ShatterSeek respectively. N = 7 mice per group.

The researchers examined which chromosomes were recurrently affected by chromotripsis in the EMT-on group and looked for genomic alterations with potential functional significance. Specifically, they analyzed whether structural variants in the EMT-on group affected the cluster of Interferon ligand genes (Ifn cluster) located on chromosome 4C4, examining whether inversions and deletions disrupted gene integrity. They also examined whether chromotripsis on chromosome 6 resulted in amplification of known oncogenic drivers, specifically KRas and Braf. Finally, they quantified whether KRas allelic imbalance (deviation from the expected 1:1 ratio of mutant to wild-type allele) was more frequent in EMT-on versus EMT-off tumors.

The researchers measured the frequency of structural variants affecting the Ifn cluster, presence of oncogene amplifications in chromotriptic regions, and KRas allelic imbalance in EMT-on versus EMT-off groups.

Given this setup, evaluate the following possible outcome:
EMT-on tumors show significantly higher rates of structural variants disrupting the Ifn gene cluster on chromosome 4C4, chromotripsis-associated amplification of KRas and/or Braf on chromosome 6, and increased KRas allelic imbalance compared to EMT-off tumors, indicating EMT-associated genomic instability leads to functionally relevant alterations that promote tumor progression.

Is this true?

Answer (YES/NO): YES